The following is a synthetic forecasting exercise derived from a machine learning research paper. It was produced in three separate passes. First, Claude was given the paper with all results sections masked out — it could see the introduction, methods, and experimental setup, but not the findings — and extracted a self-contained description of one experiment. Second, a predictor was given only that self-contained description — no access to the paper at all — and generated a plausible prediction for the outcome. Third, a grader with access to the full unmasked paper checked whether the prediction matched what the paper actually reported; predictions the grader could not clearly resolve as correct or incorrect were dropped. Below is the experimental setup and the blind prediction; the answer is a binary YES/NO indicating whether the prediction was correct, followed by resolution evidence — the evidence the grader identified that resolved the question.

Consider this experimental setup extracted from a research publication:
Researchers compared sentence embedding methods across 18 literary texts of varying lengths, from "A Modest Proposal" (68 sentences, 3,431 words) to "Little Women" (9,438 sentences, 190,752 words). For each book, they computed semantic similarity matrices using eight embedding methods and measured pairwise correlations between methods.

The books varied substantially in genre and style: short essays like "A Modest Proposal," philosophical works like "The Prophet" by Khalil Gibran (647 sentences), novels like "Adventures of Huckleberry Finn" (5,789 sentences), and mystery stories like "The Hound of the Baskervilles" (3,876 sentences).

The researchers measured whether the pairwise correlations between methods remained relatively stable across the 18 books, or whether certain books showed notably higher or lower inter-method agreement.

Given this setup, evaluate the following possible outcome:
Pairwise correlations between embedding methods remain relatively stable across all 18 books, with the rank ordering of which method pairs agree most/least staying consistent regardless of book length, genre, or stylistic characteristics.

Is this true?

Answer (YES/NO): NO